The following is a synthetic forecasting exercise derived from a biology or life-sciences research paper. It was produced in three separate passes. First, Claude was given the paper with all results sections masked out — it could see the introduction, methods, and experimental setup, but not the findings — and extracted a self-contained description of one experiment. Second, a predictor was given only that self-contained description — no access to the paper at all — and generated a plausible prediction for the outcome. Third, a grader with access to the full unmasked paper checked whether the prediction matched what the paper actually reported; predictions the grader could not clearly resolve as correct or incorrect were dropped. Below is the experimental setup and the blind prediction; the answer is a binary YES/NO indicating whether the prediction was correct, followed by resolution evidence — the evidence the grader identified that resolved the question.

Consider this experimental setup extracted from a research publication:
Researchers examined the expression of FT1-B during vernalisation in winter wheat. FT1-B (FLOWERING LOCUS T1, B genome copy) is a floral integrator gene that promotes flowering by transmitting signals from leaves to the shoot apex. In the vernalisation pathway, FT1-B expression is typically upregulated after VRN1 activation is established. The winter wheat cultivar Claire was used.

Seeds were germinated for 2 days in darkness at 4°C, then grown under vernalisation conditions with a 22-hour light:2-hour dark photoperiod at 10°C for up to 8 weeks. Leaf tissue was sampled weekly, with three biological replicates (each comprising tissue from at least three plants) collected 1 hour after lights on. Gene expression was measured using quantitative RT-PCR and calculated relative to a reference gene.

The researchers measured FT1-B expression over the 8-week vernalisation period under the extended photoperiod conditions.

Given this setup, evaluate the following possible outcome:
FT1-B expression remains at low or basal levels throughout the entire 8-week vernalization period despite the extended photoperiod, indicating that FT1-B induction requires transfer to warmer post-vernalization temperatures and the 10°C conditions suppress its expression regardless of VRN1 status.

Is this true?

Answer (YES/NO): NO